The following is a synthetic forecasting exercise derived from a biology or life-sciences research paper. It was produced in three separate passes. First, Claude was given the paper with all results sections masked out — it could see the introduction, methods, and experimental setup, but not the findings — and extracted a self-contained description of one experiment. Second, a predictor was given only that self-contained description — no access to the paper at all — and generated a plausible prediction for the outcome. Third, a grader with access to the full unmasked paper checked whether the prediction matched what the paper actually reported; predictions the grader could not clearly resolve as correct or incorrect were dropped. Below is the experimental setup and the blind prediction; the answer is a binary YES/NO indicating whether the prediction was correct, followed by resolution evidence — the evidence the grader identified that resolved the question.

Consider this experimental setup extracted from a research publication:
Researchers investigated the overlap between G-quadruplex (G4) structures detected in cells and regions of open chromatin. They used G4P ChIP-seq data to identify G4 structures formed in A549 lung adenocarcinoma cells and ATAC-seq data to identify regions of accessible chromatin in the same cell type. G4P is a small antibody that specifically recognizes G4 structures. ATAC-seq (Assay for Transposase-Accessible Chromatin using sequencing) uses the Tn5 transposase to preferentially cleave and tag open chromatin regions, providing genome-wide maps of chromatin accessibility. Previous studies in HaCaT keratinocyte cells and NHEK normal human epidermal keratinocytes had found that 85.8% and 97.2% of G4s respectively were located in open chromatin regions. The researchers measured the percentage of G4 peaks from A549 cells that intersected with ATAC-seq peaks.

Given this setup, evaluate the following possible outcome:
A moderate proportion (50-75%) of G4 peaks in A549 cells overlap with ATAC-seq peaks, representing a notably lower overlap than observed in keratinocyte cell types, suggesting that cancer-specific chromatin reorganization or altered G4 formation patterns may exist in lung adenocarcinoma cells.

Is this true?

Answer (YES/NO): NO